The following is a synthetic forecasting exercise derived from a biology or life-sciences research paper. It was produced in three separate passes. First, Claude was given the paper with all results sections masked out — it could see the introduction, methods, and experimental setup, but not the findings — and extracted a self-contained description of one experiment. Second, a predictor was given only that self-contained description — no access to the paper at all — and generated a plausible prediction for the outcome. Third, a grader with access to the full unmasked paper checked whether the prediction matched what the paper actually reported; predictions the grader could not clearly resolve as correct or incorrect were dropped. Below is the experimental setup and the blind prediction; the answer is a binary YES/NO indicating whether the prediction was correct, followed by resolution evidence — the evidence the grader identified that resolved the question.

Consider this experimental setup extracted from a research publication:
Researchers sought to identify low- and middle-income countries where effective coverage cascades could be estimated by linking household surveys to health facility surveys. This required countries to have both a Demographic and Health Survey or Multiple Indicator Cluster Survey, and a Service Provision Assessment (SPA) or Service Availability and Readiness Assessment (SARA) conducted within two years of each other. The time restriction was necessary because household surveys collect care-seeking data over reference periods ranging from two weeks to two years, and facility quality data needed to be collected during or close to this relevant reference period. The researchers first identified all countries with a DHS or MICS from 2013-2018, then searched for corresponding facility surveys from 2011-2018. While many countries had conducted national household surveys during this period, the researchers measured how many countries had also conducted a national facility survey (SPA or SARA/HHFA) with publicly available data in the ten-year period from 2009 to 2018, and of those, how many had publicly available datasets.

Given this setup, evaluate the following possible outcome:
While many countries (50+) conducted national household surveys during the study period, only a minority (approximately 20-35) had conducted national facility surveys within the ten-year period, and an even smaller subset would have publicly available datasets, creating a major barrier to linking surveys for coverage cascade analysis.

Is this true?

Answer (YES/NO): NO